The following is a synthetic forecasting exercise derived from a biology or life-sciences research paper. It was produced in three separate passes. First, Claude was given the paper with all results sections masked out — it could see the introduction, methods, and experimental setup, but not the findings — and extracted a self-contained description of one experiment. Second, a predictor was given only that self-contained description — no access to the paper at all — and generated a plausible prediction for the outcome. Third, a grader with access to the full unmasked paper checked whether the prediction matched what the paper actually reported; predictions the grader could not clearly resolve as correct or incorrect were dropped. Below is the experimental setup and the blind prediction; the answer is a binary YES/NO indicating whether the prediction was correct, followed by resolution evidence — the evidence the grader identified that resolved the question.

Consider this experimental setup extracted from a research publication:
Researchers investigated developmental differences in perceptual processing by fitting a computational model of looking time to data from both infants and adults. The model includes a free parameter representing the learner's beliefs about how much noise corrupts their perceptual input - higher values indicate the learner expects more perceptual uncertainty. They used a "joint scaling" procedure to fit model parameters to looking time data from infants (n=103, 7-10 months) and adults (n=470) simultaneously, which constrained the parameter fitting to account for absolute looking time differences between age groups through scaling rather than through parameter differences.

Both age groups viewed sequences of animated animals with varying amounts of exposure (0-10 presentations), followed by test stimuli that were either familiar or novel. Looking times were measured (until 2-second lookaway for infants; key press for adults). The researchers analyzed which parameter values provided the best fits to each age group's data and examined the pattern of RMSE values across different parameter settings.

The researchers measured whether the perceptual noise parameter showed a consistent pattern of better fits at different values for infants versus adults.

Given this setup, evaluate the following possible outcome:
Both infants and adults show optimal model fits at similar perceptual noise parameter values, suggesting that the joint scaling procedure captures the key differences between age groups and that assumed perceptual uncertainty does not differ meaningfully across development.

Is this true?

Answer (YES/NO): NO